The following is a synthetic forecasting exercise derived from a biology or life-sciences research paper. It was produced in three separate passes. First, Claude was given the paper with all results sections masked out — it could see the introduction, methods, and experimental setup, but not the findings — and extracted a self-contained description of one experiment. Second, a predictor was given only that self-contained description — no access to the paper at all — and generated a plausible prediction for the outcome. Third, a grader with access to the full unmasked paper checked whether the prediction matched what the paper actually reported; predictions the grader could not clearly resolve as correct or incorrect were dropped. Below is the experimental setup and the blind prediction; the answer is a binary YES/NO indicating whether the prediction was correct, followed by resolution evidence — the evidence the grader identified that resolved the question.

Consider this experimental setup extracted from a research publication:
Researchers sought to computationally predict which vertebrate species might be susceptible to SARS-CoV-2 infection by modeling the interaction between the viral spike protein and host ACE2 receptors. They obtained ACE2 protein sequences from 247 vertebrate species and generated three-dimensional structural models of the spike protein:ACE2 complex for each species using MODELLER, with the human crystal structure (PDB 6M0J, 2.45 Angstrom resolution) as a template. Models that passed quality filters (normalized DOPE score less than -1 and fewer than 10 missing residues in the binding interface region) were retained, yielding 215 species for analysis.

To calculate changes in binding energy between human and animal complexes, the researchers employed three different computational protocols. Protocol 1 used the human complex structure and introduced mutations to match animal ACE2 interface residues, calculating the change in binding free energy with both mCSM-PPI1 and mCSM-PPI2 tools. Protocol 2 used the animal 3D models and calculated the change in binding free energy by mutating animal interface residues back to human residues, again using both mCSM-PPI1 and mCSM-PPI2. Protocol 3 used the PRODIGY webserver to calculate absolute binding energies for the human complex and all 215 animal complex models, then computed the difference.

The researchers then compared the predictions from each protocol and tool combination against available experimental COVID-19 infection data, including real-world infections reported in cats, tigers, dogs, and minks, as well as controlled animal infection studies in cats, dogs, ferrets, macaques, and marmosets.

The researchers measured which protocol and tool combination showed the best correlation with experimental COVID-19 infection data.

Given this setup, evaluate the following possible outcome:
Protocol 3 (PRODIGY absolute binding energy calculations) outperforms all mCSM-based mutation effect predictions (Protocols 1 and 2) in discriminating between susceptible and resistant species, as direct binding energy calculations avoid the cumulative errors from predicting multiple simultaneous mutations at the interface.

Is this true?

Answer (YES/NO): NO